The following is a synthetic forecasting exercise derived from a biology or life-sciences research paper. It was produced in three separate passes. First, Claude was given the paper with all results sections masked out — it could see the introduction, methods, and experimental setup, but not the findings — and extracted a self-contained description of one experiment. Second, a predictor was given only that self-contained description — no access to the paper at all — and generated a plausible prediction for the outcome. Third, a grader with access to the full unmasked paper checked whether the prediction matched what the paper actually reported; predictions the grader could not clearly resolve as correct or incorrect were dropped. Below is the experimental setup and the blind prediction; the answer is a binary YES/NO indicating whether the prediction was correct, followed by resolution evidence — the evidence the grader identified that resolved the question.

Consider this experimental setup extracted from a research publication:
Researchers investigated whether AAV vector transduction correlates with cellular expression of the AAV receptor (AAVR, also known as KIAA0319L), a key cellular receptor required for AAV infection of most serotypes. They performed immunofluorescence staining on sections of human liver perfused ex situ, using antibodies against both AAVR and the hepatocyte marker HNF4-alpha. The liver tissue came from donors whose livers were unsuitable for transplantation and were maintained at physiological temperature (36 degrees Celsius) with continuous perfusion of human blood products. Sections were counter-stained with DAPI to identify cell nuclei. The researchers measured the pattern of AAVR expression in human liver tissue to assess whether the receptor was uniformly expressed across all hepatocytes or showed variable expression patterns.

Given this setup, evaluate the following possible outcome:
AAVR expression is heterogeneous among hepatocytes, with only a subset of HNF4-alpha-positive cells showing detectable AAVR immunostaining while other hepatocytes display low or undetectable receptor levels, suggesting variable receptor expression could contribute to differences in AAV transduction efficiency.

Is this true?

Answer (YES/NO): NO